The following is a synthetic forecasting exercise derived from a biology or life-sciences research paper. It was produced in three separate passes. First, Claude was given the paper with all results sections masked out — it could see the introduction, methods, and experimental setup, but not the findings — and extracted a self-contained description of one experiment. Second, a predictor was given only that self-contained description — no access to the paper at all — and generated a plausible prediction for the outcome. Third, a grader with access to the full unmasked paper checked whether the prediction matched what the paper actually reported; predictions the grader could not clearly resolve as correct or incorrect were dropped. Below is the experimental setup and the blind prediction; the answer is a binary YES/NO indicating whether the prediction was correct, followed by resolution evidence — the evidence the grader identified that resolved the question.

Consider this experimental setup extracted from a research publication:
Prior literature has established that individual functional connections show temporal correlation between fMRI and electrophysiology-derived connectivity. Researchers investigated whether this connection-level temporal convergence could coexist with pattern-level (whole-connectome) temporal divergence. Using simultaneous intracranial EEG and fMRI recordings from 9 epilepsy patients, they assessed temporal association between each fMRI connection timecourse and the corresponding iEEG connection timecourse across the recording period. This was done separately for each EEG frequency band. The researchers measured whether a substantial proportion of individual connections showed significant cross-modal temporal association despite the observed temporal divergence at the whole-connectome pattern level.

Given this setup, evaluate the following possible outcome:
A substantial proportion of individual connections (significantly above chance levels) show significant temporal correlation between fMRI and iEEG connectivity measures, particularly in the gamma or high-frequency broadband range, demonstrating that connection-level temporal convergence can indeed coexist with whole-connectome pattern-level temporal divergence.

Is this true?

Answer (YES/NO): NO